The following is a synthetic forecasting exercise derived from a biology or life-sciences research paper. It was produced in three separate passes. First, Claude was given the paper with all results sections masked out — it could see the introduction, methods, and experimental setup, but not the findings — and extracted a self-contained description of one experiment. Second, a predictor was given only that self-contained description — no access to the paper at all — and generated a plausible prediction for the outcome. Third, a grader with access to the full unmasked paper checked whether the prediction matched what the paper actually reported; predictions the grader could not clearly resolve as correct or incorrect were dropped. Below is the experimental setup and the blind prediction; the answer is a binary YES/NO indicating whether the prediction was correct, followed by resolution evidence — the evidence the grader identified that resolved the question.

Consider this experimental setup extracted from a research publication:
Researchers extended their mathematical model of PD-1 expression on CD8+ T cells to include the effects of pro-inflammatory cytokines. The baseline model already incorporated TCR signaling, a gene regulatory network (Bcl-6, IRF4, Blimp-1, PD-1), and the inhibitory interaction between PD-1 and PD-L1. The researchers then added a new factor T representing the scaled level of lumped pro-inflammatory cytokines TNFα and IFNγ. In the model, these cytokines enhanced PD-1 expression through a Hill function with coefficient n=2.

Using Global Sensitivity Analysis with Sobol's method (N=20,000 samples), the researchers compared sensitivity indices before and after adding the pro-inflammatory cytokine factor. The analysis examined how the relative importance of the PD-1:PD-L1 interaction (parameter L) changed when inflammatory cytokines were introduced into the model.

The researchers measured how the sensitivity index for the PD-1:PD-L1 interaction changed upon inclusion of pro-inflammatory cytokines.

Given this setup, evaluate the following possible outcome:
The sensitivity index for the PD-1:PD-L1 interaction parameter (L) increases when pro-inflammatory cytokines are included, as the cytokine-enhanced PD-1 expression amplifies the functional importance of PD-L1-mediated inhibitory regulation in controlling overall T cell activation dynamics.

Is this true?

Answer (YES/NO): YES